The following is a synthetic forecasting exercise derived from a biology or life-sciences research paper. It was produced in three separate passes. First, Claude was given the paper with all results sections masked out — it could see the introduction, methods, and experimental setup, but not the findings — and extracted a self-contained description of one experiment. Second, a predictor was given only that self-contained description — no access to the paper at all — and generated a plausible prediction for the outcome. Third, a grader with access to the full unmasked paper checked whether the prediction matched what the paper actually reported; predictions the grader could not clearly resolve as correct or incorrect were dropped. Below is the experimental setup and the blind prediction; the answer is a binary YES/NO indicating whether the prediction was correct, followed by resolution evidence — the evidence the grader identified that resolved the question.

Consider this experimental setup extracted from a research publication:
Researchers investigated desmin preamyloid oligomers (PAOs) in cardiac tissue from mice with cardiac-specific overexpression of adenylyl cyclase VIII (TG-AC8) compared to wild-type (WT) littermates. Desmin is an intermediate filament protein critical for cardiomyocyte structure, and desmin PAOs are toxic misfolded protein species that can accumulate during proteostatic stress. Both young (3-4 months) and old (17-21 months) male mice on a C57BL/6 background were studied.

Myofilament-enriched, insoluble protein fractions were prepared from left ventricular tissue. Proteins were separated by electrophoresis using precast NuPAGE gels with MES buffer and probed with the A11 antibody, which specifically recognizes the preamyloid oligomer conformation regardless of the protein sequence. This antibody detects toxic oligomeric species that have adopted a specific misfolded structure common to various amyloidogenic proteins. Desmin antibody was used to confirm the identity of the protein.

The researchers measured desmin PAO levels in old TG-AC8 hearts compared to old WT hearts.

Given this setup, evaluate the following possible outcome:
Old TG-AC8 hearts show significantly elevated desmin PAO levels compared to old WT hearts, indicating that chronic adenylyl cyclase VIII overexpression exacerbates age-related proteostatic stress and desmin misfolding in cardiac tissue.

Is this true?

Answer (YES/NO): YES